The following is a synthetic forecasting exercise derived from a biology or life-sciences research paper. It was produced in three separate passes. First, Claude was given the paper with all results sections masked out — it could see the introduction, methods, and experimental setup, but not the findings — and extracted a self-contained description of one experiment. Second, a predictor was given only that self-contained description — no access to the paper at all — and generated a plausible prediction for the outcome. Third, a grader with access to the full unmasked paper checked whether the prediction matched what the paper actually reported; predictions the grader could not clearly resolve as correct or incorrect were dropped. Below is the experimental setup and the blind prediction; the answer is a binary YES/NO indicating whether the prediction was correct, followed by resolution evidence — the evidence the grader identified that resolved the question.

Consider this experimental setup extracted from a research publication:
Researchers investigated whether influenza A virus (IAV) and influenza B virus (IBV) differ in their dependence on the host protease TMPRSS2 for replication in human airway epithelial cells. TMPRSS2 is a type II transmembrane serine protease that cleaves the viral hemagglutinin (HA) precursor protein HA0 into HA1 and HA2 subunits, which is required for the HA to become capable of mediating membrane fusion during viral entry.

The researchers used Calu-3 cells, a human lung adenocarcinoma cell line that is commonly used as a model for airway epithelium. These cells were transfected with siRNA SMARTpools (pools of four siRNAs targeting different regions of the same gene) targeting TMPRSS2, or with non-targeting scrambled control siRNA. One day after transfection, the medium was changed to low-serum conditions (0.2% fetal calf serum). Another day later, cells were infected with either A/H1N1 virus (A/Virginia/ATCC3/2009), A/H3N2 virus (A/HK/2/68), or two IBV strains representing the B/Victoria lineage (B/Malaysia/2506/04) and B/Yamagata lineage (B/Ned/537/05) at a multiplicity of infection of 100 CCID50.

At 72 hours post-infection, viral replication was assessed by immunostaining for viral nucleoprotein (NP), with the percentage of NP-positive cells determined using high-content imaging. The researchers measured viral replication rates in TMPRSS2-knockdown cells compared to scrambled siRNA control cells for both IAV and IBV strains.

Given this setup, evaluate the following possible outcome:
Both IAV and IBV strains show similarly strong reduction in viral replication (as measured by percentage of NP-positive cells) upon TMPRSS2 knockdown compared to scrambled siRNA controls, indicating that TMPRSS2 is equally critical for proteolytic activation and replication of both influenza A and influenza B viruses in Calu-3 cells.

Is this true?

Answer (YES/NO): NO